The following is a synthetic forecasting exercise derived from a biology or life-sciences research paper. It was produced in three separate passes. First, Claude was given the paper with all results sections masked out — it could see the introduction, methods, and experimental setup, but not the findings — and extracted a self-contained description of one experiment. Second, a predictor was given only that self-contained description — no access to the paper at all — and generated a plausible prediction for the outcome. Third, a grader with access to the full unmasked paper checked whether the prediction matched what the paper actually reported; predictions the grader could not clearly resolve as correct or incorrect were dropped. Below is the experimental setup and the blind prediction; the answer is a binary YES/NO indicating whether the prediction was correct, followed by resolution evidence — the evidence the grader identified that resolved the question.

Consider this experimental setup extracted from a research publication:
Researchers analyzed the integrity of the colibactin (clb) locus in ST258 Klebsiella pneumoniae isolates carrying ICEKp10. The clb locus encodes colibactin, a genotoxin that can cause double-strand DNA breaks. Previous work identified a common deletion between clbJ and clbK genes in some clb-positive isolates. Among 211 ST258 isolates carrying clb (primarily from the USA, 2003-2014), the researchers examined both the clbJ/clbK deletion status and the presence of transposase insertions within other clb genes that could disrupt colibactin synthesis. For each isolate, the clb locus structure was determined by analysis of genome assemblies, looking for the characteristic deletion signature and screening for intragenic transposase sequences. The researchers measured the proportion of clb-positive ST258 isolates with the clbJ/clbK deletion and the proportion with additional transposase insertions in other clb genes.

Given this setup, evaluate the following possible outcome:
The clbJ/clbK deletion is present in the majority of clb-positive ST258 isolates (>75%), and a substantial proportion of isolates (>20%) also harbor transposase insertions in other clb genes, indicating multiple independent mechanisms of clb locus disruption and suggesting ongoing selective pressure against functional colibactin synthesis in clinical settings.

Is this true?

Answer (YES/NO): YES